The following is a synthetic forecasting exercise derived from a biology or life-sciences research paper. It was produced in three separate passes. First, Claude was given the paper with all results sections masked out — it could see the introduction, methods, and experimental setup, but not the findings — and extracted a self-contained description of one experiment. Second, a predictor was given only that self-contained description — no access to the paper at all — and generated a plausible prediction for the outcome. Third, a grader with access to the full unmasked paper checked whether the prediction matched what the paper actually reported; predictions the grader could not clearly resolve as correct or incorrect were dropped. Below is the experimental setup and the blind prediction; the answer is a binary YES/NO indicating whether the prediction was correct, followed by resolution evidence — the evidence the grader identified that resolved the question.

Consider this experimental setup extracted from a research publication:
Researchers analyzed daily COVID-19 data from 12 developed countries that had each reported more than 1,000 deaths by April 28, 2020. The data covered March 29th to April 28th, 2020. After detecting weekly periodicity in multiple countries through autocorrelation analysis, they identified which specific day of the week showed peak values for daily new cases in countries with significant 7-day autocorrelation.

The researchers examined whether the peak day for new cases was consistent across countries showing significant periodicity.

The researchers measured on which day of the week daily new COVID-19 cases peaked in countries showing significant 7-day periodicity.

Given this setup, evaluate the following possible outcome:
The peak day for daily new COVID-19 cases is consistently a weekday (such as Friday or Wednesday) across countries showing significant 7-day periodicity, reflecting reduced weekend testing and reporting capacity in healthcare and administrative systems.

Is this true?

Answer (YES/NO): YES